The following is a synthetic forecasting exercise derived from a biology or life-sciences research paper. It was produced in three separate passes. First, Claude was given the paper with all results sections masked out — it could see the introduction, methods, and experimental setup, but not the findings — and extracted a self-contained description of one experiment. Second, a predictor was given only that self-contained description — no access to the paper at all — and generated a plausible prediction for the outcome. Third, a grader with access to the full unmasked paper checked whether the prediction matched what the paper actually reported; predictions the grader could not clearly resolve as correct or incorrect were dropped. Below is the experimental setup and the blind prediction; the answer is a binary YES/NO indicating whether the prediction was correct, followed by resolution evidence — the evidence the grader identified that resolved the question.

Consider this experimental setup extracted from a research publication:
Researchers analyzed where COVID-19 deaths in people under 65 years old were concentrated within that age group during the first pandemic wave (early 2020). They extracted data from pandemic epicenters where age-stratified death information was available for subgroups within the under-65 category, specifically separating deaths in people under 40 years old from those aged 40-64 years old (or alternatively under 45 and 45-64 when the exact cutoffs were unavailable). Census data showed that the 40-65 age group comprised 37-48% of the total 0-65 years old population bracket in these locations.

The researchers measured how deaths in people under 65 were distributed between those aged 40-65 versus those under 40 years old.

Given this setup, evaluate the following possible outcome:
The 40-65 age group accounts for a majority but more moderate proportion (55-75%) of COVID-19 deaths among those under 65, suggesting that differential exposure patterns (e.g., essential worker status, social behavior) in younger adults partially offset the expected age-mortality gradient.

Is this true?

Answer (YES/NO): NO